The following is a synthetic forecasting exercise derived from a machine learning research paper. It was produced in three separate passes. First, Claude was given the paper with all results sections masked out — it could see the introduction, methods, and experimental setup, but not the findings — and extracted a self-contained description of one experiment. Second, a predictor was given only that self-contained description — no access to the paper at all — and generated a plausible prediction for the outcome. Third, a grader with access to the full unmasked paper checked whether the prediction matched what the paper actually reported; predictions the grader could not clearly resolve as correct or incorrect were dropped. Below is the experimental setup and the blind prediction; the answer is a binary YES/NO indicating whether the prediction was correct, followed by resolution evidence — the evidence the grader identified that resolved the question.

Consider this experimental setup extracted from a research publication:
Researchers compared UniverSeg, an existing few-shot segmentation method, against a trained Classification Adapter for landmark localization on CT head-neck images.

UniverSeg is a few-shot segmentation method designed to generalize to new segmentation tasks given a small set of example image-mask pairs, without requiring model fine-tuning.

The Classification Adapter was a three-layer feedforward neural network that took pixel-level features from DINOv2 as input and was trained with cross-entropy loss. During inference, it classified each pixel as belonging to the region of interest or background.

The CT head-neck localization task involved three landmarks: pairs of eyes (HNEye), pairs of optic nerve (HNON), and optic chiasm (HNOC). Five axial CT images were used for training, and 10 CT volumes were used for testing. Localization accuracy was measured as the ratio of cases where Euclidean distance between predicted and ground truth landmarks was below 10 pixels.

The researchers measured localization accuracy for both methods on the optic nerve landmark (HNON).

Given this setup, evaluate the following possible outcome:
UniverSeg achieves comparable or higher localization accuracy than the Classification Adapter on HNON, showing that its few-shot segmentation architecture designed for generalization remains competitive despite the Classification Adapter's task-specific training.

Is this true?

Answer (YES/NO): NO